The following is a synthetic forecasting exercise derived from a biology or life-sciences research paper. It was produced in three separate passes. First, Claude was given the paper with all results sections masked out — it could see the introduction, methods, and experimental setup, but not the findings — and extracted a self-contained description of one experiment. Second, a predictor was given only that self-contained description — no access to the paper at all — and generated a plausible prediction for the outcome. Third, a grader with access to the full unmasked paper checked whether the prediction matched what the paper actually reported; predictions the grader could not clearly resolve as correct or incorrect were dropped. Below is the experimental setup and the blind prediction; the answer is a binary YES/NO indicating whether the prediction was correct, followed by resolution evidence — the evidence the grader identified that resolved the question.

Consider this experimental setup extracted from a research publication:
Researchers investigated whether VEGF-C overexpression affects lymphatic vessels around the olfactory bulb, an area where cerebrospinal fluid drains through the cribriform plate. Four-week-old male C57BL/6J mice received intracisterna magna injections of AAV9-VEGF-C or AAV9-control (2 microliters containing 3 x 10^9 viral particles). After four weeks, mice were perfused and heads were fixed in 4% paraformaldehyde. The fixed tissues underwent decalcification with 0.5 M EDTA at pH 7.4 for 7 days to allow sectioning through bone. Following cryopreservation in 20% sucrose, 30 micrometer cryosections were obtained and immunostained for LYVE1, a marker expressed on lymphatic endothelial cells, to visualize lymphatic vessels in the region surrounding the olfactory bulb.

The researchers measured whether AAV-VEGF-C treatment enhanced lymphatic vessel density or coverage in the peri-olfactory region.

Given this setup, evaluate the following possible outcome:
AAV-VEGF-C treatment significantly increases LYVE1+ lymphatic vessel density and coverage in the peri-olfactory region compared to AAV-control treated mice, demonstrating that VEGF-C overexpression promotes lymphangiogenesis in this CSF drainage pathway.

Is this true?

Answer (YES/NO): YES